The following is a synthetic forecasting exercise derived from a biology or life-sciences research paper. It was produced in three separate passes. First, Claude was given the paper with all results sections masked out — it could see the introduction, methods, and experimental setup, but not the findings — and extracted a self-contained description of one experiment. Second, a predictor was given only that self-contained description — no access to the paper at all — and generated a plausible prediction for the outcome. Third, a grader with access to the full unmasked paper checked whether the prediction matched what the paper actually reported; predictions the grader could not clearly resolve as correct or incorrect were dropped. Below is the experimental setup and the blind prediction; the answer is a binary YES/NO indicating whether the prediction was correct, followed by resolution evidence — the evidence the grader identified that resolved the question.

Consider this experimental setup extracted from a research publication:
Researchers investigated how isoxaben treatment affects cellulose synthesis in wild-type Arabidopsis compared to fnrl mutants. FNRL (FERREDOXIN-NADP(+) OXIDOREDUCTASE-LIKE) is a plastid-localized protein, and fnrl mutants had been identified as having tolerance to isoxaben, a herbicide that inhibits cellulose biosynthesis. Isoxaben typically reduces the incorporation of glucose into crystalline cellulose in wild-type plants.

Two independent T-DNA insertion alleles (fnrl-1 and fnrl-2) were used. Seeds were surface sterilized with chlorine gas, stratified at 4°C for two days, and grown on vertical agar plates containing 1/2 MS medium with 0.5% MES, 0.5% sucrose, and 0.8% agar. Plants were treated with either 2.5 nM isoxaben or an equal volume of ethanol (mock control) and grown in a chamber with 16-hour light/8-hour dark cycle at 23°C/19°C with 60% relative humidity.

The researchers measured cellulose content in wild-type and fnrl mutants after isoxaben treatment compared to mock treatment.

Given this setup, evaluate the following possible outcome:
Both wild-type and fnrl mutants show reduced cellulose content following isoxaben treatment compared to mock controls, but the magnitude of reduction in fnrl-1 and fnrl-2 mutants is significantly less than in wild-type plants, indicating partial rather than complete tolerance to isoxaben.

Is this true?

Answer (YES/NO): NO